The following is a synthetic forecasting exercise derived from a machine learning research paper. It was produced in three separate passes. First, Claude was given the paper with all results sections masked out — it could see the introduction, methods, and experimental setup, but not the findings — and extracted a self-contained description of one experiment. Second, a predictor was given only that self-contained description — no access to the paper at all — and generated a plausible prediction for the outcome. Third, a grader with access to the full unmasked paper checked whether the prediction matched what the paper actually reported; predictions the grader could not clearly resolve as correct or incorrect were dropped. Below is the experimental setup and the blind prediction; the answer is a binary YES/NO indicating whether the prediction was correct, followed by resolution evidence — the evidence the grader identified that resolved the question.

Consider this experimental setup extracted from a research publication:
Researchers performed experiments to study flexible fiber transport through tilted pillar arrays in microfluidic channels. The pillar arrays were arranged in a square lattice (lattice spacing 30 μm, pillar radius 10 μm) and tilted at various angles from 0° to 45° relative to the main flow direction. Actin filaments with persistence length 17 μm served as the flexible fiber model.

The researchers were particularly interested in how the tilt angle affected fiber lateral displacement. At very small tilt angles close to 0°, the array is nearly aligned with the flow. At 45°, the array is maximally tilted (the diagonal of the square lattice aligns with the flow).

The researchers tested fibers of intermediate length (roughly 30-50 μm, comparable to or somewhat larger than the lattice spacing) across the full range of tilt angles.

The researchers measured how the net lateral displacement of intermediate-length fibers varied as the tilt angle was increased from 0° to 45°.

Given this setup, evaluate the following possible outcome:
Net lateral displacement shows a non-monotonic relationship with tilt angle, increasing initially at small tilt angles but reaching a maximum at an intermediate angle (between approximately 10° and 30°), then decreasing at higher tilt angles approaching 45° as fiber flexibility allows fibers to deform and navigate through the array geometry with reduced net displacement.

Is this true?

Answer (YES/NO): NO